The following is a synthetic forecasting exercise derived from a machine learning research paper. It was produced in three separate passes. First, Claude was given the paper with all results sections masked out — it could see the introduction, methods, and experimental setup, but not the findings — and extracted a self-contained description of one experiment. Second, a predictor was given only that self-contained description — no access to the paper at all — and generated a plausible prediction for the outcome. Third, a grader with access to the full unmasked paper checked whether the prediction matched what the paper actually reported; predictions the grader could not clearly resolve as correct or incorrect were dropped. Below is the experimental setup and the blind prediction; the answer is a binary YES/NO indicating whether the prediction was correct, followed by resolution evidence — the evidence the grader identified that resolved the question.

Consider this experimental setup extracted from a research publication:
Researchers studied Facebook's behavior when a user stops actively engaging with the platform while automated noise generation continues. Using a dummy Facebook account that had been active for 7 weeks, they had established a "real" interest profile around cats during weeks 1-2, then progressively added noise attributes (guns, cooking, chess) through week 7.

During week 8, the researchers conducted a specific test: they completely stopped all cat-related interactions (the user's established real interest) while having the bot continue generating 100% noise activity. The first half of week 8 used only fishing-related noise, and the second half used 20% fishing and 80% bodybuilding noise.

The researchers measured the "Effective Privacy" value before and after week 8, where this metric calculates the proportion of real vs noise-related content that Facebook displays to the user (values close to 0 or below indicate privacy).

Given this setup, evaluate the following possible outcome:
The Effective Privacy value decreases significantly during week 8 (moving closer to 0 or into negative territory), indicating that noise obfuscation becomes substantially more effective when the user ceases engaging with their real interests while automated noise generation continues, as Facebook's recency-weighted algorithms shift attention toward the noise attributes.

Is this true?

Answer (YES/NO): YES